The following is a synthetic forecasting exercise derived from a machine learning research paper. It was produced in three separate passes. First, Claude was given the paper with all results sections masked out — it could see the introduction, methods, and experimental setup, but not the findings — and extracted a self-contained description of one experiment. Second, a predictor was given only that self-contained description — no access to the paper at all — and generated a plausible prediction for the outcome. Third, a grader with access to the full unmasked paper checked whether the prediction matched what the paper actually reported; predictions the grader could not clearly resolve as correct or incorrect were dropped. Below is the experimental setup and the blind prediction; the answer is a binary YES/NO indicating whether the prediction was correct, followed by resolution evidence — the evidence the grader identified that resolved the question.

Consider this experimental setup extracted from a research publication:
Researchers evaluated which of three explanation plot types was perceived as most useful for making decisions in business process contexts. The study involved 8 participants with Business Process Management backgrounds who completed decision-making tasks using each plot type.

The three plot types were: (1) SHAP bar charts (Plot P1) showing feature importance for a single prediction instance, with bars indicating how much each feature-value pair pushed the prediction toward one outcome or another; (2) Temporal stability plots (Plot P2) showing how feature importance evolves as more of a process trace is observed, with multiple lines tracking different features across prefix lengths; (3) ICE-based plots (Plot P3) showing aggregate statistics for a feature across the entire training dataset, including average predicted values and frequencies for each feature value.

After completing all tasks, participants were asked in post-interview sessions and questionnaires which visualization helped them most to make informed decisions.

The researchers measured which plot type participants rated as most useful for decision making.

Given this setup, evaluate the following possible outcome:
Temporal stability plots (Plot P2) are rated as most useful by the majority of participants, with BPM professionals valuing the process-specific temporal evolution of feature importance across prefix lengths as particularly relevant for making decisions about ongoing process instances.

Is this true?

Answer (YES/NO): NO